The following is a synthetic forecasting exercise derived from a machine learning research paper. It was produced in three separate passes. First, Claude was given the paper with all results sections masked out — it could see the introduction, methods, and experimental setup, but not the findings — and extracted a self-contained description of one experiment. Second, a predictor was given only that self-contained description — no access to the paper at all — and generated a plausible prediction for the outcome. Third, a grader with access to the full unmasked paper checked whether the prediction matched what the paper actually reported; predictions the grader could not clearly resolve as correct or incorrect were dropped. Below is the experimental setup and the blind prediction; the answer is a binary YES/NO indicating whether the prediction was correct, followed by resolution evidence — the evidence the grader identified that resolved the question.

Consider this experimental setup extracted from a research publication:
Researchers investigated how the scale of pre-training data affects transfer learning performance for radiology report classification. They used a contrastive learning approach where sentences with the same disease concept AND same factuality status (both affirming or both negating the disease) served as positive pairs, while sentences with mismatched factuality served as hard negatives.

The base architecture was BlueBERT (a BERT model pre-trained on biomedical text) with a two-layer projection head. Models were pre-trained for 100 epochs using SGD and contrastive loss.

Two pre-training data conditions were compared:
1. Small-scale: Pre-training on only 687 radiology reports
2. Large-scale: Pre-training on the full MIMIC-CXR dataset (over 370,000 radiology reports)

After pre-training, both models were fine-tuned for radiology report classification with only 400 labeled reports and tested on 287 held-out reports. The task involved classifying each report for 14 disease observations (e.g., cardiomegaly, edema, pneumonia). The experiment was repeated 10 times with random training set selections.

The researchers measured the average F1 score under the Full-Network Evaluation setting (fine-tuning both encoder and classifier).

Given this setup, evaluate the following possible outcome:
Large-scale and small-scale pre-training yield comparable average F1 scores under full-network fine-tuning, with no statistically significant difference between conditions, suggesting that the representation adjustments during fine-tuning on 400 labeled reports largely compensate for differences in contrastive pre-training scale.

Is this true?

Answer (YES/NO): NO